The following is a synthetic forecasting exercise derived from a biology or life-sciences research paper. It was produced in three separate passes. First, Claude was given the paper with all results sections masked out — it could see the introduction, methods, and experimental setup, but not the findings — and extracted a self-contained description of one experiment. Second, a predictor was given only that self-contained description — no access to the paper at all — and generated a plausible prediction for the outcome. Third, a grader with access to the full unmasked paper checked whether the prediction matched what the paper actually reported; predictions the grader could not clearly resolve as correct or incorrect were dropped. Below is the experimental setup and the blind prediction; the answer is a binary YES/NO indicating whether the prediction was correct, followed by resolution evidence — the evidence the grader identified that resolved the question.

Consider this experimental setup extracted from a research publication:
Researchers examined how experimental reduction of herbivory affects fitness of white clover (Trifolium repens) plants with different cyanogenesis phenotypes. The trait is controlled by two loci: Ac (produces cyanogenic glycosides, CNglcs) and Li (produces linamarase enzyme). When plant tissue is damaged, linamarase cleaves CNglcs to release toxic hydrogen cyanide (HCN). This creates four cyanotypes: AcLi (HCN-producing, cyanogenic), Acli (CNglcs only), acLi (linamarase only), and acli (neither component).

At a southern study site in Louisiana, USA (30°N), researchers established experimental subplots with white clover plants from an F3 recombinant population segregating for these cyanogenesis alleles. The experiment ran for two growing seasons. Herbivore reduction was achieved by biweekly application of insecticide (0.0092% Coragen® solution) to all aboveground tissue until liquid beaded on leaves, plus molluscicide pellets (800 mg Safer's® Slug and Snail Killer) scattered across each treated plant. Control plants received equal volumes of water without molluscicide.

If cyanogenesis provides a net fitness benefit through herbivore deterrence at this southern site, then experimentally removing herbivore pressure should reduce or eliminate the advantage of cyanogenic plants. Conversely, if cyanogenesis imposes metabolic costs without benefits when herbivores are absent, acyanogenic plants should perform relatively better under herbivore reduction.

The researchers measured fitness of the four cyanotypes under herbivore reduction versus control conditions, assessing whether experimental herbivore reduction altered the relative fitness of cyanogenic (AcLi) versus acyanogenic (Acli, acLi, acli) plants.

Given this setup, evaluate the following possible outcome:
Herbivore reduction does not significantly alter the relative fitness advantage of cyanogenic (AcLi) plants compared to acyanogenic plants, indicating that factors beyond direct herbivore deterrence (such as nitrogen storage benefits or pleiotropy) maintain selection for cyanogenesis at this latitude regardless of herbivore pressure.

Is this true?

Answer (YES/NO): NO